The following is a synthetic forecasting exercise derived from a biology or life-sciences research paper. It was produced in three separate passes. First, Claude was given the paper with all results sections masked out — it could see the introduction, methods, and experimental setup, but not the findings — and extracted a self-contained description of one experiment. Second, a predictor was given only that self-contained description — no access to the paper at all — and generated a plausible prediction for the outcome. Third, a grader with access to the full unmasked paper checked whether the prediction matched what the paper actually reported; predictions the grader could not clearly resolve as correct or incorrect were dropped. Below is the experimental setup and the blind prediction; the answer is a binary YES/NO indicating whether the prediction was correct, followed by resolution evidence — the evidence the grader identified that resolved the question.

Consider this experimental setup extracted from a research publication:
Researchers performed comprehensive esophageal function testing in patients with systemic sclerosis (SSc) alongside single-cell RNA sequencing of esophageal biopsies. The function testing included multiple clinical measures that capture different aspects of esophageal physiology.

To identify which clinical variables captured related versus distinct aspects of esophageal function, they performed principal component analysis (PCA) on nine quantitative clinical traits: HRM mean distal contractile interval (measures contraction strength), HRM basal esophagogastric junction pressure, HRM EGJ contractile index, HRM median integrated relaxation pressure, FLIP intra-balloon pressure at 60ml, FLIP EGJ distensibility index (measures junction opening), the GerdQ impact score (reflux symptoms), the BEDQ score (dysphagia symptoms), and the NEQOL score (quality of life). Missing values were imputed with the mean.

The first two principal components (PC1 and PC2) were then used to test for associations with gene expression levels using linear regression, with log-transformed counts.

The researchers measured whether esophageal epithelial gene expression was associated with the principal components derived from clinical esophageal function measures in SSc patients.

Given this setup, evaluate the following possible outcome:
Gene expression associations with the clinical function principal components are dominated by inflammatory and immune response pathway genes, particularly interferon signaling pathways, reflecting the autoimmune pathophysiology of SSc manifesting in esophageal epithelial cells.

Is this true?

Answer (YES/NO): NO